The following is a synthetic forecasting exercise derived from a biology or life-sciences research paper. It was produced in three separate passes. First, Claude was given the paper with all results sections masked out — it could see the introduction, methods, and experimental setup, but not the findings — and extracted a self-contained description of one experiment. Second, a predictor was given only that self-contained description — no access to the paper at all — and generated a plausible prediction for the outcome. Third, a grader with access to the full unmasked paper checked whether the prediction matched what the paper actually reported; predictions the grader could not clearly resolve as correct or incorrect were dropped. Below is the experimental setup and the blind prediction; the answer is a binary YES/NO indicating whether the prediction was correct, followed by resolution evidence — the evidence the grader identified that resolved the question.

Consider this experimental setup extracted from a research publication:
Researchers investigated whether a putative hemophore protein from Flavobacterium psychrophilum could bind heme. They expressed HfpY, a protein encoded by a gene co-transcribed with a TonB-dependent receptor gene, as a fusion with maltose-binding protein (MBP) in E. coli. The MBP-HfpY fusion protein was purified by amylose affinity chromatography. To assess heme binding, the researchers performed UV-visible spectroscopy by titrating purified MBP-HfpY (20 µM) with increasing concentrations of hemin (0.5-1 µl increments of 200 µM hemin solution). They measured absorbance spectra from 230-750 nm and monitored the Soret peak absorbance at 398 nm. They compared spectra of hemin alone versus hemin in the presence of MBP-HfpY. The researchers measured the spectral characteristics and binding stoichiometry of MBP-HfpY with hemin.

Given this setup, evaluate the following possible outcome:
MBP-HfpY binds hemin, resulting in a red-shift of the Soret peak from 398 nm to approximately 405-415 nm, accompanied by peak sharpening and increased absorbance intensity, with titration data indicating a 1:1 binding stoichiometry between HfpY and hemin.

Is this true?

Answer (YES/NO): NO